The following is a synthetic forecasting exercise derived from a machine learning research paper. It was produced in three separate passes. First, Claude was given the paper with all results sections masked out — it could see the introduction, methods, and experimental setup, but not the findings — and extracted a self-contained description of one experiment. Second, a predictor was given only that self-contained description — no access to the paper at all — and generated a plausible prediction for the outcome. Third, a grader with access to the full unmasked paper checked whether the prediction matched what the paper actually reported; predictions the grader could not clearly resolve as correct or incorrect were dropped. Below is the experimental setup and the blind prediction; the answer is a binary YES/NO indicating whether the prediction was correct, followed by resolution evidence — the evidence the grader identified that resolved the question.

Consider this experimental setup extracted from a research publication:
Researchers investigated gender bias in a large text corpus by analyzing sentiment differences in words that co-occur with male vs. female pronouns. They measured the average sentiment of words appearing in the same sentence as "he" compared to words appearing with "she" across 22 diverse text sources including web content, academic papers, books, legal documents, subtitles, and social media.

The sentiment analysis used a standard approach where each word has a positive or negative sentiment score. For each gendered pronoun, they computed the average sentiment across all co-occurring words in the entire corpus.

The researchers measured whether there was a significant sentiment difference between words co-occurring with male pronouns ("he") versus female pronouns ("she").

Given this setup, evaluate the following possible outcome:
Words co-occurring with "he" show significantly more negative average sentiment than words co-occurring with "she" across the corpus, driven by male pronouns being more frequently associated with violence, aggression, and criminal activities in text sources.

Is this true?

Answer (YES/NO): NO